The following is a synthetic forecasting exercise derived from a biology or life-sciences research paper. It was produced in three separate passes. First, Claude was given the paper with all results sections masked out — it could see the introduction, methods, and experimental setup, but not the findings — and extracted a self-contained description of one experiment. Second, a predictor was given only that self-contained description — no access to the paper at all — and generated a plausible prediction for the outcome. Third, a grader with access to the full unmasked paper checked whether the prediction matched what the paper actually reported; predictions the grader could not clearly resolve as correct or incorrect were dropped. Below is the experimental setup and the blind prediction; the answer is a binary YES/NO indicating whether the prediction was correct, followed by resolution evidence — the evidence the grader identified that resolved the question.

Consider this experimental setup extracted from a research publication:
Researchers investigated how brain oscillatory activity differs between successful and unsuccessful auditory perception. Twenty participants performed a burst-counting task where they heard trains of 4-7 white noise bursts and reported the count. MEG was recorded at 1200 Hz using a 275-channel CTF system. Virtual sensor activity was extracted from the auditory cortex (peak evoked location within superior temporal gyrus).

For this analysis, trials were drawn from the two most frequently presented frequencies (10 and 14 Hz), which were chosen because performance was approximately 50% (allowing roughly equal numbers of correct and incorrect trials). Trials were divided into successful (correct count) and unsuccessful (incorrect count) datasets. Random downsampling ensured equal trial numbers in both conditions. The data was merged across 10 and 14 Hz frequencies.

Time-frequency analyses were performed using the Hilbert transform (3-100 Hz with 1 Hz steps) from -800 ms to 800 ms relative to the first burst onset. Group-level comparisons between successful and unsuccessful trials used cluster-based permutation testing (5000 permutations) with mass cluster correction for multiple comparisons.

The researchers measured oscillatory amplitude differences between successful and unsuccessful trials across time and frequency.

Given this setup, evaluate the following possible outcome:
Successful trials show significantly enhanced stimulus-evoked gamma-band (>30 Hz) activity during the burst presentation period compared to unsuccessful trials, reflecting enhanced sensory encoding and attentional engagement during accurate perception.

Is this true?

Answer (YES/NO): YES